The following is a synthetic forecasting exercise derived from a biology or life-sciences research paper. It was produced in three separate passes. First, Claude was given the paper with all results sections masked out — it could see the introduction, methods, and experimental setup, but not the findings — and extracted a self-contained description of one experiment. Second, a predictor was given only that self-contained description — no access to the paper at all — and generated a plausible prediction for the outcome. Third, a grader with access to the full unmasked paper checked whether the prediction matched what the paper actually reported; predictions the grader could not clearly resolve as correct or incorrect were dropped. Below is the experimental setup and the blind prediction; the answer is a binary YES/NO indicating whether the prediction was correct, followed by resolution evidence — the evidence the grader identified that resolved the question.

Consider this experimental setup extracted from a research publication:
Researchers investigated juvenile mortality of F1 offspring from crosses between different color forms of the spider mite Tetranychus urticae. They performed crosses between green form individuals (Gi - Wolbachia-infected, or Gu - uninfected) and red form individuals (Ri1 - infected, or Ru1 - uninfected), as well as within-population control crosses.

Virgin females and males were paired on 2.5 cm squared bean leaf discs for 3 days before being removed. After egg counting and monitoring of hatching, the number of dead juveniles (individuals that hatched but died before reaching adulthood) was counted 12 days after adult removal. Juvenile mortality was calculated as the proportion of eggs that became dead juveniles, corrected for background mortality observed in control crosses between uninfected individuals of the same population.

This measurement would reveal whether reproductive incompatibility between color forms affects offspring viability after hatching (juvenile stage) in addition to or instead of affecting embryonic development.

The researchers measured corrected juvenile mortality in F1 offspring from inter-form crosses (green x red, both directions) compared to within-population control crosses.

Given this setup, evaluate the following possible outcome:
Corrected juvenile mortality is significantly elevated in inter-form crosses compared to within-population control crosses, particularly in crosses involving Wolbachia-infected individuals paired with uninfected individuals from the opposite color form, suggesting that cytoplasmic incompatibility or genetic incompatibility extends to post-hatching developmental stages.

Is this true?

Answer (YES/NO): NO